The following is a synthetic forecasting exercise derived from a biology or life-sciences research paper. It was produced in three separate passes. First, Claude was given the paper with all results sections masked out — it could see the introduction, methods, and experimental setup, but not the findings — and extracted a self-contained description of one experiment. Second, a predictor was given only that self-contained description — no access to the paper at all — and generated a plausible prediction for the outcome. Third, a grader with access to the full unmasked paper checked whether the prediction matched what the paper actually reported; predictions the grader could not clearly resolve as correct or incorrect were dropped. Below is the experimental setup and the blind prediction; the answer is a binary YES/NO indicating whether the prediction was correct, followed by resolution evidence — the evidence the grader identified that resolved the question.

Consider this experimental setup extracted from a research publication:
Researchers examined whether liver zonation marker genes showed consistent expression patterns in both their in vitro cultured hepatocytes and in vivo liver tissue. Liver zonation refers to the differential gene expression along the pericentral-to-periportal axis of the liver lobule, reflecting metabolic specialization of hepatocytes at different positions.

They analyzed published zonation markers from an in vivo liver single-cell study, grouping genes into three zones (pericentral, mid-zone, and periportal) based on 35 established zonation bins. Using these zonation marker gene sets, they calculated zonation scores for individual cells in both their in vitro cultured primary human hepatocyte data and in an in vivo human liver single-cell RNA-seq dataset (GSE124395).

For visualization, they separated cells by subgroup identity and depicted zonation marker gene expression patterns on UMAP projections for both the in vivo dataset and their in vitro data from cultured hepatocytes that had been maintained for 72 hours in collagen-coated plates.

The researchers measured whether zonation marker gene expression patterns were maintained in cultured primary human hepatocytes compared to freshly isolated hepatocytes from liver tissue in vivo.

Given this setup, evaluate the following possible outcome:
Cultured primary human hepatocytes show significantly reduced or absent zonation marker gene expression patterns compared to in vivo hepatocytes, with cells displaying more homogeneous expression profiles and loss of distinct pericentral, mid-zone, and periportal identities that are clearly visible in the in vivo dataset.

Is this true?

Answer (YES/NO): YES